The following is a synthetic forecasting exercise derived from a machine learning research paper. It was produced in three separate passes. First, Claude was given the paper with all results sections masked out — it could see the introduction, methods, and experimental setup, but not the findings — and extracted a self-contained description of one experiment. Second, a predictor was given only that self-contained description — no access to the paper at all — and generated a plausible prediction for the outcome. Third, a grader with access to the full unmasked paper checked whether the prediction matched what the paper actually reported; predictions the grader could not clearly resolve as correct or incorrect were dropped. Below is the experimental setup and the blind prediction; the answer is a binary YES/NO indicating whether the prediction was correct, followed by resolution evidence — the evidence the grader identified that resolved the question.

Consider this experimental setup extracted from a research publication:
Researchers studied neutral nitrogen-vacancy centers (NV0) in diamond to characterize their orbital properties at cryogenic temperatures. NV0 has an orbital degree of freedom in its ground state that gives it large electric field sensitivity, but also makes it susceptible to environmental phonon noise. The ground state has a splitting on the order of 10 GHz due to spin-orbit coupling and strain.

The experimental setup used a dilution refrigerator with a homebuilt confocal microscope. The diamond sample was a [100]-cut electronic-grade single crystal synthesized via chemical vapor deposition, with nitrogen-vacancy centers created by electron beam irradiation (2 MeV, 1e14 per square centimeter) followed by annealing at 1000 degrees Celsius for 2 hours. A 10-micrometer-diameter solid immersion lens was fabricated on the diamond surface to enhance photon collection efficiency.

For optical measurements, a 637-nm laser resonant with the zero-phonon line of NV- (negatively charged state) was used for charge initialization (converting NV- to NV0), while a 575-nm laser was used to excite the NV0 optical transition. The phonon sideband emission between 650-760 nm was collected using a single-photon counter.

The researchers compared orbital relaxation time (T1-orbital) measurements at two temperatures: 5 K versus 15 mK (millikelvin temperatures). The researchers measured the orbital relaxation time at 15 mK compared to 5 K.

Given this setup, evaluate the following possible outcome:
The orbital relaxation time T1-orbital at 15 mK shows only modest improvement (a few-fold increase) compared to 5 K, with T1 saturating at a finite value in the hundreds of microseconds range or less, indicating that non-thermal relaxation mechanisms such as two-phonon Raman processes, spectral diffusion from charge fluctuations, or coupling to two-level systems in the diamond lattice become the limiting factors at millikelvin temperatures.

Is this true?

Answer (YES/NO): NO